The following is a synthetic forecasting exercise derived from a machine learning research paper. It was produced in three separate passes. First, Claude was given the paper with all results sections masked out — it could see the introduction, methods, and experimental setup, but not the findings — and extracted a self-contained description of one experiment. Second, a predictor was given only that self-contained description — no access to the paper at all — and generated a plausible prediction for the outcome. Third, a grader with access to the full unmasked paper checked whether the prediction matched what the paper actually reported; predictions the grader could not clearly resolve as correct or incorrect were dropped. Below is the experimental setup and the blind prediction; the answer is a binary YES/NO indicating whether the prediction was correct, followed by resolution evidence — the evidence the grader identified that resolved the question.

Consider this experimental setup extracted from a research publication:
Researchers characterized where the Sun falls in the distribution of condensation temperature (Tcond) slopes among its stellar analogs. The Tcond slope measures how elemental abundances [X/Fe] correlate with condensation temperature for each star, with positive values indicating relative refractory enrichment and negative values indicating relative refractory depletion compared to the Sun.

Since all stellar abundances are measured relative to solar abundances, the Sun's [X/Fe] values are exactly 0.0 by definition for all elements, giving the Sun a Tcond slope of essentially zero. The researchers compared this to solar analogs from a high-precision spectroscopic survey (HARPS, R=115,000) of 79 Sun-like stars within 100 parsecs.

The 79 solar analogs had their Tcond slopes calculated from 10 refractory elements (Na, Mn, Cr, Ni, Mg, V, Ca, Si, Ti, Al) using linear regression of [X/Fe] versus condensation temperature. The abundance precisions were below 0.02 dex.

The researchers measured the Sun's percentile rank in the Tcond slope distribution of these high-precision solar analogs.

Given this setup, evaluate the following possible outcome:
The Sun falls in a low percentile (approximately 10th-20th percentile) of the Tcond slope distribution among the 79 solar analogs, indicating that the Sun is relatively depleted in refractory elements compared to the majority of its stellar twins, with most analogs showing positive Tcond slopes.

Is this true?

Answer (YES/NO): NO